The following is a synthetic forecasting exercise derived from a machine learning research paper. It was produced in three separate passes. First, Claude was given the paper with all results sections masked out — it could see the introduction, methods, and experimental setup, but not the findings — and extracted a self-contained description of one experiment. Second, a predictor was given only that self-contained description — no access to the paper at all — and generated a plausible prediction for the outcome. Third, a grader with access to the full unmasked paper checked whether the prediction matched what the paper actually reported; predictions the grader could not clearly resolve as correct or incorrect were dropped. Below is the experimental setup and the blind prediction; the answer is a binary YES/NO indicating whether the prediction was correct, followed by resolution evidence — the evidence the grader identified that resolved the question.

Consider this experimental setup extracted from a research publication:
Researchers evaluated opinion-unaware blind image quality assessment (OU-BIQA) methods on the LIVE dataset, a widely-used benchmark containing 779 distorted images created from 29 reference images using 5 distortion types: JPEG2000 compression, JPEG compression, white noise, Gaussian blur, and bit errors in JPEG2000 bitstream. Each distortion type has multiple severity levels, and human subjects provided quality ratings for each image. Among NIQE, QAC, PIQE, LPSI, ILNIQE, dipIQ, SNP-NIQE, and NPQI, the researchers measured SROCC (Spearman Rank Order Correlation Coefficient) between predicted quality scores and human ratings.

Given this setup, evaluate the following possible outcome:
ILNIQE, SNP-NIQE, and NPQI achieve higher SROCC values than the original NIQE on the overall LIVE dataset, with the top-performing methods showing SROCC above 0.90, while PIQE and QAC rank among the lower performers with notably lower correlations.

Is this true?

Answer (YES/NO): NO